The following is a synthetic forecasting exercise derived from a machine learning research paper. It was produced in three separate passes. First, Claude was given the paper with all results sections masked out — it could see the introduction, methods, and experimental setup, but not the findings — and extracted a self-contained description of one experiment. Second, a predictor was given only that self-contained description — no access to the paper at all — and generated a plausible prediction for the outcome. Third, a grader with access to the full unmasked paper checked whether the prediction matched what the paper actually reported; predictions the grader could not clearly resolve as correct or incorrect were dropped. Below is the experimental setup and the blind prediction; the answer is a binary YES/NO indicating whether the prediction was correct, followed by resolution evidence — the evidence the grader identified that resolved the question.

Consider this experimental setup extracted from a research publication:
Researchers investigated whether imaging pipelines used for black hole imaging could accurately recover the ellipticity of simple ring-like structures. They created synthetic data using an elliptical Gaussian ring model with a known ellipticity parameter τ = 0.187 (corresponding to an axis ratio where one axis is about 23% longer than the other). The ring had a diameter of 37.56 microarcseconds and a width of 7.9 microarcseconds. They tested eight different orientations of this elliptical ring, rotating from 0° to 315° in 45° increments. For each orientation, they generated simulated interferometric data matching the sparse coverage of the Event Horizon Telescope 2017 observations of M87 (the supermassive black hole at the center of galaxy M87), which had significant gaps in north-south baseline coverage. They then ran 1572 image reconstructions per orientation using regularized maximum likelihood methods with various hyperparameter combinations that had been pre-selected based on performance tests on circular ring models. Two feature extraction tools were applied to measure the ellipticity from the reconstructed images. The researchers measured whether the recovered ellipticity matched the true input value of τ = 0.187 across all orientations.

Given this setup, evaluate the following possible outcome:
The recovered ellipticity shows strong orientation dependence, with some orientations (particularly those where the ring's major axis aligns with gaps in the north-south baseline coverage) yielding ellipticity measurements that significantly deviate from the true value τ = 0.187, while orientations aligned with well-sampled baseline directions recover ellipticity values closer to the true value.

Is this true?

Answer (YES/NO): NO